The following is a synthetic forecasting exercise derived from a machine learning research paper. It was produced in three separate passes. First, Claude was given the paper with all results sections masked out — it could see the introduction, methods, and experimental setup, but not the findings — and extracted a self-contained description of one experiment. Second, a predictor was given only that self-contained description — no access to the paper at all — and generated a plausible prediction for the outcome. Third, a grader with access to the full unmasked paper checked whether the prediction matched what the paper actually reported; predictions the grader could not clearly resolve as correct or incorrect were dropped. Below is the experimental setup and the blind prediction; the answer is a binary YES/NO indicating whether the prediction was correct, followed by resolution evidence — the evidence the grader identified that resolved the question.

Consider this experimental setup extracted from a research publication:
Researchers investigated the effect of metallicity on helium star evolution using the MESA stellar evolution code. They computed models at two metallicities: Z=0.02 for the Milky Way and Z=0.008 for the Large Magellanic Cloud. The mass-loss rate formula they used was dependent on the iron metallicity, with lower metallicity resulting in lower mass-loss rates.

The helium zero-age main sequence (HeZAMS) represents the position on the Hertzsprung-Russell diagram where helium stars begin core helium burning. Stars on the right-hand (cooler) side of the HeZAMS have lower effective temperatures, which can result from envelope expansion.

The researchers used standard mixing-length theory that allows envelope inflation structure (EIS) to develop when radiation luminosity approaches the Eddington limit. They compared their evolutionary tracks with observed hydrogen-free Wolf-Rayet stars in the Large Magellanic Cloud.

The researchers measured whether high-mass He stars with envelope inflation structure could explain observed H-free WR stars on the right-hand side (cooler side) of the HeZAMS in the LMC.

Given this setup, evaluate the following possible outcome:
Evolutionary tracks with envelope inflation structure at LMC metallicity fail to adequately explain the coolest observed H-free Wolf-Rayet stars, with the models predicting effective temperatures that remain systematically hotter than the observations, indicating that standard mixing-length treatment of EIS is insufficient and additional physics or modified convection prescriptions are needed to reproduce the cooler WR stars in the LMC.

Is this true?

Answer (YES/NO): NO